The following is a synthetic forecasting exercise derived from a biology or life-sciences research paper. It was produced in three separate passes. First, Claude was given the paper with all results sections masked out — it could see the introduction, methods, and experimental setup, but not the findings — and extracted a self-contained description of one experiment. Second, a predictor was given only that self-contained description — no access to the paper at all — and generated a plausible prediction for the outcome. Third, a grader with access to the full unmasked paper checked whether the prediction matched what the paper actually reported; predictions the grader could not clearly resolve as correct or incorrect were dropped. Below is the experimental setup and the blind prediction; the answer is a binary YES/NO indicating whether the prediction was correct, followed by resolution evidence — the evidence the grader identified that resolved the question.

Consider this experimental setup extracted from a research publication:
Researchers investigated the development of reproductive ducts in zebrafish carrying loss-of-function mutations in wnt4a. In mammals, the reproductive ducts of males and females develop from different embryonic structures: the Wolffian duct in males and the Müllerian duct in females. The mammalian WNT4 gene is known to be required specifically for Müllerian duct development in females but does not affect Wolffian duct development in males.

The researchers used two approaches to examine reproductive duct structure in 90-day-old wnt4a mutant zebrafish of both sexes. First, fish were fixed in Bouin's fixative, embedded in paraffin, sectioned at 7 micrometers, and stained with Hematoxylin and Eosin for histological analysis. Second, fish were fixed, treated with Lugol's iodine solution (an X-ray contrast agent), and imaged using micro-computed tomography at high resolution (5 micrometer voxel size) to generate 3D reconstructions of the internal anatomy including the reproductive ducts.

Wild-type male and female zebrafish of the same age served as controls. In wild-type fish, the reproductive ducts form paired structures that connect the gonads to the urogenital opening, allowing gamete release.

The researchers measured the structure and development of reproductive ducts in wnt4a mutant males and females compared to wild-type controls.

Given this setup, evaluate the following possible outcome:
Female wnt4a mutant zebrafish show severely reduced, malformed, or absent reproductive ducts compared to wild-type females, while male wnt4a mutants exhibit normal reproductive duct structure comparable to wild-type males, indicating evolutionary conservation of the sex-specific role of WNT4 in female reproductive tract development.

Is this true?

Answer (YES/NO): NO